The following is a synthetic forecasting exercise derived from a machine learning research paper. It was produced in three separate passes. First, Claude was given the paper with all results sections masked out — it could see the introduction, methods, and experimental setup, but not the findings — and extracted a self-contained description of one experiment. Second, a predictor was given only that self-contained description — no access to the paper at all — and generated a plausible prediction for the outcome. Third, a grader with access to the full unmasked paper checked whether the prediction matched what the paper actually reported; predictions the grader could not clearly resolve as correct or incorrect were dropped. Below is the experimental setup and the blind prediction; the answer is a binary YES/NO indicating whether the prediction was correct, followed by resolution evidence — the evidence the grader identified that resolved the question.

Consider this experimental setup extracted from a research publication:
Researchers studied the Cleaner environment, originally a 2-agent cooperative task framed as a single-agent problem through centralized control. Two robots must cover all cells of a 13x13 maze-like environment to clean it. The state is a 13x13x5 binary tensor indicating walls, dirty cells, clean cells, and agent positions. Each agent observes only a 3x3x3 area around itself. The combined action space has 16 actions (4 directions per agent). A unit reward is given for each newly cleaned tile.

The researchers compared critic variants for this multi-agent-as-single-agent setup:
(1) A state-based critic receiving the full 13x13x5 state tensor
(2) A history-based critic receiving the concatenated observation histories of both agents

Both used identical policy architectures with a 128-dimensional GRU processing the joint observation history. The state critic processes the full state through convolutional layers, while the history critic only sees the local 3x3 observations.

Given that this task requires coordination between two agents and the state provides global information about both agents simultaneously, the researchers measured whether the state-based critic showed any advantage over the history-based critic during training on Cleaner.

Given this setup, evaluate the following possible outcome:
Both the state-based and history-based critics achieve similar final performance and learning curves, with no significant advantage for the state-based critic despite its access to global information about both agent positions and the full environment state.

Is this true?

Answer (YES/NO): NO